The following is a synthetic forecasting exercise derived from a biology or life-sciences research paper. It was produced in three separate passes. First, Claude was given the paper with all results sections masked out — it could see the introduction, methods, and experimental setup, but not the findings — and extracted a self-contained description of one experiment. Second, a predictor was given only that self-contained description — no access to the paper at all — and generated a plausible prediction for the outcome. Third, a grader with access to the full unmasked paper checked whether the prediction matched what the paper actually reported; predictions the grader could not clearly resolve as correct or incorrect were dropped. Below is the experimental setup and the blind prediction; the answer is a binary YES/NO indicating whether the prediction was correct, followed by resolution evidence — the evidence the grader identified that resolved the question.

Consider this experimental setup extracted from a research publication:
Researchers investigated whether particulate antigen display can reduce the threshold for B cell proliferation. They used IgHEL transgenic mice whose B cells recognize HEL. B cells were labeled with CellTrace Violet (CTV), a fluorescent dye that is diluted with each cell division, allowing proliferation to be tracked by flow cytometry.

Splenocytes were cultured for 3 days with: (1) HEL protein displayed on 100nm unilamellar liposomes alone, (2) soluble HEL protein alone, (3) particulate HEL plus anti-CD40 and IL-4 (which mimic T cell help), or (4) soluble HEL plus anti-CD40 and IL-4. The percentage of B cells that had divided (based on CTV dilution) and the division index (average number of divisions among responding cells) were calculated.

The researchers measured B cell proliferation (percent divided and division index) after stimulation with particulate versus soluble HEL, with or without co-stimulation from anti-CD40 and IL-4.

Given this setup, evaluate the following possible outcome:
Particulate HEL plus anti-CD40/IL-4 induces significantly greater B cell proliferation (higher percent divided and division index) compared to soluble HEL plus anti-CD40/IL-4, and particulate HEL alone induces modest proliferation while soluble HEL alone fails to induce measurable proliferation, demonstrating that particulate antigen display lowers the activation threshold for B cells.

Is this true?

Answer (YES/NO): NO